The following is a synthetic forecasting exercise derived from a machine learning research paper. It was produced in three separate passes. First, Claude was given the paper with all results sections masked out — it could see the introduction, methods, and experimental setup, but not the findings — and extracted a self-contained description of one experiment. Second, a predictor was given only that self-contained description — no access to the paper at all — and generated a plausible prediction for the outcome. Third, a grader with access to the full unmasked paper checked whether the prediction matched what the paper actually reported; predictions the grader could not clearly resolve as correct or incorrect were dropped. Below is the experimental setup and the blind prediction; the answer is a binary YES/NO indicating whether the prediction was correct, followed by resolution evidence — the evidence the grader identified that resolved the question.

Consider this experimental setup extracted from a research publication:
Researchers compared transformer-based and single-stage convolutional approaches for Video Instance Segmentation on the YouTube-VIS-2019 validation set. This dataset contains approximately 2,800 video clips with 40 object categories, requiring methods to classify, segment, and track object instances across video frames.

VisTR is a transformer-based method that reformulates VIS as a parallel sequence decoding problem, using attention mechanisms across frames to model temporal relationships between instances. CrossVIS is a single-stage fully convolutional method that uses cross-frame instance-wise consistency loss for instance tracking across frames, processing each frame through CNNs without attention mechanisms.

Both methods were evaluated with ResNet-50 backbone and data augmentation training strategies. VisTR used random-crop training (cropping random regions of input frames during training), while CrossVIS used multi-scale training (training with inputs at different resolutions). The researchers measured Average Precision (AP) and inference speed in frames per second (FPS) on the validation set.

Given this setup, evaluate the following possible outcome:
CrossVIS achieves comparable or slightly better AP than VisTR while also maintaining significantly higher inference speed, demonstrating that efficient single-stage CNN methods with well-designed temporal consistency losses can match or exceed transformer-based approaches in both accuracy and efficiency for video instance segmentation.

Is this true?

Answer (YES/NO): YES